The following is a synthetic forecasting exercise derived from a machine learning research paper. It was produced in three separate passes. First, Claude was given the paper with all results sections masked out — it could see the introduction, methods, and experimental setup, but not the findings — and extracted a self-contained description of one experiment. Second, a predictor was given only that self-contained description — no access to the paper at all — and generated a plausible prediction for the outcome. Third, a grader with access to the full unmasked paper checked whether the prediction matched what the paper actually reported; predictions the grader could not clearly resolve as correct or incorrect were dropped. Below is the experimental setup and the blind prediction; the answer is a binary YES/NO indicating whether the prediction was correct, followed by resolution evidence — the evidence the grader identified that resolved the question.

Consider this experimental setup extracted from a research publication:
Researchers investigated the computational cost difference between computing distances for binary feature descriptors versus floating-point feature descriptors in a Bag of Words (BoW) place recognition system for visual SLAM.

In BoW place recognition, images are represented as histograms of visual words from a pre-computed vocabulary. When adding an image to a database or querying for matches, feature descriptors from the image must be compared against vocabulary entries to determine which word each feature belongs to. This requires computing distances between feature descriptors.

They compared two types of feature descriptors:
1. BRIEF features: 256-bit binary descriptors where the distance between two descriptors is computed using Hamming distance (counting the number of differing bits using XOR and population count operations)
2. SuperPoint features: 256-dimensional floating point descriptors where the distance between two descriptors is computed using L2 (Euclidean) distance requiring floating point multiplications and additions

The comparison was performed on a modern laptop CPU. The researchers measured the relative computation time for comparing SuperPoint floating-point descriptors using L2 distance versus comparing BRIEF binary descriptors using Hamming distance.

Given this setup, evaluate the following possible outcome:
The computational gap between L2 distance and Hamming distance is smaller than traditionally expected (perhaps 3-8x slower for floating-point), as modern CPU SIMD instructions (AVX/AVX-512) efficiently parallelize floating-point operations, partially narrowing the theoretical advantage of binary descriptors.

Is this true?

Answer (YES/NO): NO